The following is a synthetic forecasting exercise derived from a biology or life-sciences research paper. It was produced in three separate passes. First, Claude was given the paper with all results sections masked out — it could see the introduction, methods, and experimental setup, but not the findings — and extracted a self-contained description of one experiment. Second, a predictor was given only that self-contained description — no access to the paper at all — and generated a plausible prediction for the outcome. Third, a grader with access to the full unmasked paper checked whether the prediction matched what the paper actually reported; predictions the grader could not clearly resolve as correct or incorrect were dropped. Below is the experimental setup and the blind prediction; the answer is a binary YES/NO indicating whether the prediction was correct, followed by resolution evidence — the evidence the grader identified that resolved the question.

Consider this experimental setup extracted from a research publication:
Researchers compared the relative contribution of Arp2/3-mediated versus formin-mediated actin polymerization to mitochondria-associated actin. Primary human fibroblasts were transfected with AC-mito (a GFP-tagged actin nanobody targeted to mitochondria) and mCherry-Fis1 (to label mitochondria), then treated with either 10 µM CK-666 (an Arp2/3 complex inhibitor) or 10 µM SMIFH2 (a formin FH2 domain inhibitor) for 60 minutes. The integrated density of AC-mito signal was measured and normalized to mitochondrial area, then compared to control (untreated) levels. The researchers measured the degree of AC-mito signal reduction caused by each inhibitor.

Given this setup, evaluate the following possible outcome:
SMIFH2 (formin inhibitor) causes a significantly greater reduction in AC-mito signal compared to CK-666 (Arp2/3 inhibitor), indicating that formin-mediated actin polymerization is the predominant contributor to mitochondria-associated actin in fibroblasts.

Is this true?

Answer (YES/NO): NO